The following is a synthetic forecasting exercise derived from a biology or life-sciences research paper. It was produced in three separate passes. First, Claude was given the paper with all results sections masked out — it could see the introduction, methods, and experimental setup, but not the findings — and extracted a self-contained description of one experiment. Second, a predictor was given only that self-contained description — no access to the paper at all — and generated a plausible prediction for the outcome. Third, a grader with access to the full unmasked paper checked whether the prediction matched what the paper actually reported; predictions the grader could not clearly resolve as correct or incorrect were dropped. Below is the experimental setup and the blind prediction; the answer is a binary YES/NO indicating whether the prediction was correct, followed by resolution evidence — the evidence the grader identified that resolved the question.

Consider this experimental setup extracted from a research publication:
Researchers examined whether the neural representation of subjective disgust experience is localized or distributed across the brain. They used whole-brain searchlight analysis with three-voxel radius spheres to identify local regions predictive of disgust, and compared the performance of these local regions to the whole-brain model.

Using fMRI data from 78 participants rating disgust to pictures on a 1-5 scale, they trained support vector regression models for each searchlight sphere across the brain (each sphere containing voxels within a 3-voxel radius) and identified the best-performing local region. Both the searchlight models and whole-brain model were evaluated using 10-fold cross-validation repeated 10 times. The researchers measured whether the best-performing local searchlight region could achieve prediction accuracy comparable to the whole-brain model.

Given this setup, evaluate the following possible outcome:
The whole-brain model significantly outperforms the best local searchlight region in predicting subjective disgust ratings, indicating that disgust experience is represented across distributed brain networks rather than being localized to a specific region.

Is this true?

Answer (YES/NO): YES